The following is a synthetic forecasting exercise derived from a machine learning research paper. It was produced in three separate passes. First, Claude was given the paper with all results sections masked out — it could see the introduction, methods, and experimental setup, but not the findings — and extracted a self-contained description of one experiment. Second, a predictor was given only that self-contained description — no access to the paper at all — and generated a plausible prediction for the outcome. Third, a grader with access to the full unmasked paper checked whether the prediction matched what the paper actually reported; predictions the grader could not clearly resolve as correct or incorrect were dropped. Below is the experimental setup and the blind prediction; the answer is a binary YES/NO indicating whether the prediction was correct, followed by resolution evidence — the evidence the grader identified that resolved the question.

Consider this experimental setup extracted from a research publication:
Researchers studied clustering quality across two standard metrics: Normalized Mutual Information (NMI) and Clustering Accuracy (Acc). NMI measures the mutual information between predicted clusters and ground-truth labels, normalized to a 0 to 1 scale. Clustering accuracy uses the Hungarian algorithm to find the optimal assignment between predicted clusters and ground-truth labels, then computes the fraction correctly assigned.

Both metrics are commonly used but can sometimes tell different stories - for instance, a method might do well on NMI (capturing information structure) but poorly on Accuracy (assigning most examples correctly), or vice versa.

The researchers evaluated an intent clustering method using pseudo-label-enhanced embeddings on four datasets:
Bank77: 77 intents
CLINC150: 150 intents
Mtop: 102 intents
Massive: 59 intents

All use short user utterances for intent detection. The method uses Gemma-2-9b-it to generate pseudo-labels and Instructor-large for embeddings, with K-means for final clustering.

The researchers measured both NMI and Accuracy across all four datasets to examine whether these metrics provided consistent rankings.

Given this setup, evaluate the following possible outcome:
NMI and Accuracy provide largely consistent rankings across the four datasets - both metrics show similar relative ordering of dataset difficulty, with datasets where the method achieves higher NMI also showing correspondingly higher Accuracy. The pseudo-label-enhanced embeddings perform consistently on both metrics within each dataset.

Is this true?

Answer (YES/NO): YES